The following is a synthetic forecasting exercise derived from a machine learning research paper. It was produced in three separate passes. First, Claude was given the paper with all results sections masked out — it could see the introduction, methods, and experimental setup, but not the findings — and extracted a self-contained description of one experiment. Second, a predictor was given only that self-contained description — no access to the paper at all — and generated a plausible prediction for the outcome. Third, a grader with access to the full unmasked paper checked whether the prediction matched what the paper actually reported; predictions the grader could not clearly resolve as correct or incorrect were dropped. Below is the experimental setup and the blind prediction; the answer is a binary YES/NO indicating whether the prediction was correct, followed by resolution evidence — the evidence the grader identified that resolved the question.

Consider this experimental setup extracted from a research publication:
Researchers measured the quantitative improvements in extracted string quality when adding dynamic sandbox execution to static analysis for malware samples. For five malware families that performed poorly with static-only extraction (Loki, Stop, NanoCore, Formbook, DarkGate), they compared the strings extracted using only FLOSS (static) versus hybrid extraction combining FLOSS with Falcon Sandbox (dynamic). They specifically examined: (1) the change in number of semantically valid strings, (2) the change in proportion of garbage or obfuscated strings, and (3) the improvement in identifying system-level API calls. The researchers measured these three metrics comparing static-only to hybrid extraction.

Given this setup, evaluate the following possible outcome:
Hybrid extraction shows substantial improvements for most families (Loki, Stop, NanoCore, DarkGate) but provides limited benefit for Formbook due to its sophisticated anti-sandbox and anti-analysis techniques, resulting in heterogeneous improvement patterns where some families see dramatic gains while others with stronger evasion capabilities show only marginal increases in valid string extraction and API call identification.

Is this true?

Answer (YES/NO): NO